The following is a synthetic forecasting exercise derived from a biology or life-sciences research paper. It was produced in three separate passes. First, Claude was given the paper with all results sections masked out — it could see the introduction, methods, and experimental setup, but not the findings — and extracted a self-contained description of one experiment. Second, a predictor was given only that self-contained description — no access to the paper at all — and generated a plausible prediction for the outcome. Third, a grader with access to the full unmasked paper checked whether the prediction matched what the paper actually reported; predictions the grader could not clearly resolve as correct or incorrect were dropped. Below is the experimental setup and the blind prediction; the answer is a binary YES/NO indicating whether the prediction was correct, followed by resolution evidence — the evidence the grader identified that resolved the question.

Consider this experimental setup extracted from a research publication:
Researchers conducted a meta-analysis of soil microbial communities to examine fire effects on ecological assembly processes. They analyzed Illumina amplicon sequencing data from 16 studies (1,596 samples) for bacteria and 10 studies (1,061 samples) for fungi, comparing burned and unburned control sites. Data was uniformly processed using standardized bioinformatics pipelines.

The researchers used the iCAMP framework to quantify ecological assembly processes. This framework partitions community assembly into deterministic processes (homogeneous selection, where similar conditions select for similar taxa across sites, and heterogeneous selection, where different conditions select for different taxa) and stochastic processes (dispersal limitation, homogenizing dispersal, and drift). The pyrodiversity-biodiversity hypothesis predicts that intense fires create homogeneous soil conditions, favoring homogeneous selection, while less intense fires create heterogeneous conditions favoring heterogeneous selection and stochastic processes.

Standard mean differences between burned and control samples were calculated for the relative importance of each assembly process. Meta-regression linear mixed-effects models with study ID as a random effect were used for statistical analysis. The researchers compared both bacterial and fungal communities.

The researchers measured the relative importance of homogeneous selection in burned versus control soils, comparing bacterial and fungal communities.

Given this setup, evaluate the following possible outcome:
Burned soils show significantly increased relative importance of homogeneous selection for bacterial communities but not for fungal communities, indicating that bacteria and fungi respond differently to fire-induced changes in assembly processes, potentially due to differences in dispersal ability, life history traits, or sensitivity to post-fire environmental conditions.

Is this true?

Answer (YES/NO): NO